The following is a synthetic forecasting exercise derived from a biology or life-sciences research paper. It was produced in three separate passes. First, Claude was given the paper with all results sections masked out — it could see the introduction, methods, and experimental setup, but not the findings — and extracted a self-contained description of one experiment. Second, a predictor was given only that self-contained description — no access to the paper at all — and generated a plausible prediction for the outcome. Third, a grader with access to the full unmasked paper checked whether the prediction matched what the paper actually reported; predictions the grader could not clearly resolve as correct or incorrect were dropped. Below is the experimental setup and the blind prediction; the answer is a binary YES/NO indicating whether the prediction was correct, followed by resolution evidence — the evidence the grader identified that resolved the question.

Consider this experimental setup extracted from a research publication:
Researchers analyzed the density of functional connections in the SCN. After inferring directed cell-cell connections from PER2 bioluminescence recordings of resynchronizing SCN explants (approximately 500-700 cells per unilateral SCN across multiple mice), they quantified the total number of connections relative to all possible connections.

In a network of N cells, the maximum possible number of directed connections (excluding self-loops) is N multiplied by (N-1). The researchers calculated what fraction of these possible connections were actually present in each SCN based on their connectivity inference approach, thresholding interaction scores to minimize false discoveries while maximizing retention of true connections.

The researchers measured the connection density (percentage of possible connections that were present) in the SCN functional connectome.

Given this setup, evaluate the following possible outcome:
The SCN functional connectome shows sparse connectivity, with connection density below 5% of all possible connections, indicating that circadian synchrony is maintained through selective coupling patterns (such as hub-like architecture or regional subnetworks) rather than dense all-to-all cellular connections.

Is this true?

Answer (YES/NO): YES